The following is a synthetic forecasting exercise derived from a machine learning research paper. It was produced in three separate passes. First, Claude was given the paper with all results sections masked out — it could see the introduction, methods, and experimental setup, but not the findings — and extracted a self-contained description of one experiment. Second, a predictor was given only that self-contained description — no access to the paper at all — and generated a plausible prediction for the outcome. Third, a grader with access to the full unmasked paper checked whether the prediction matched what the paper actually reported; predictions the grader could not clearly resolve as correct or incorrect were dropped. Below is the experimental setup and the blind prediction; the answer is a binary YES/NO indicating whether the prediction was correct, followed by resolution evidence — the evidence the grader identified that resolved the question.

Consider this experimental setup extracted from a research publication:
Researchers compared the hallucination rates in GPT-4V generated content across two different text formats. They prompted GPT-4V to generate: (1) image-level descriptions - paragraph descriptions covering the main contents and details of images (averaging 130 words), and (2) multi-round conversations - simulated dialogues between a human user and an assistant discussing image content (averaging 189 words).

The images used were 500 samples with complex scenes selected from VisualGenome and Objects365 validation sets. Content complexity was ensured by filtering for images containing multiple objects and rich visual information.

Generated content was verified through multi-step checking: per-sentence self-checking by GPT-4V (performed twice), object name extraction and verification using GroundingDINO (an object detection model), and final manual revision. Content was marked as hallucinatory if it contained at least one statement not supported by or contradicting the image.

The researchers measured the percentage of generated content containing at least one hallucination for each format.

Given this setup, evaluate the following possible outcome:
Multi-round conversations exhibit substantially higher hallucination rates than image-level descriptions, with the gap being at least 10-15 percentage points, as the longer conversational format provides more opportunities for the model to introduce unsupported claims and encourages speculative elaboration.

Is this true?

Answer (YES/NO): NO